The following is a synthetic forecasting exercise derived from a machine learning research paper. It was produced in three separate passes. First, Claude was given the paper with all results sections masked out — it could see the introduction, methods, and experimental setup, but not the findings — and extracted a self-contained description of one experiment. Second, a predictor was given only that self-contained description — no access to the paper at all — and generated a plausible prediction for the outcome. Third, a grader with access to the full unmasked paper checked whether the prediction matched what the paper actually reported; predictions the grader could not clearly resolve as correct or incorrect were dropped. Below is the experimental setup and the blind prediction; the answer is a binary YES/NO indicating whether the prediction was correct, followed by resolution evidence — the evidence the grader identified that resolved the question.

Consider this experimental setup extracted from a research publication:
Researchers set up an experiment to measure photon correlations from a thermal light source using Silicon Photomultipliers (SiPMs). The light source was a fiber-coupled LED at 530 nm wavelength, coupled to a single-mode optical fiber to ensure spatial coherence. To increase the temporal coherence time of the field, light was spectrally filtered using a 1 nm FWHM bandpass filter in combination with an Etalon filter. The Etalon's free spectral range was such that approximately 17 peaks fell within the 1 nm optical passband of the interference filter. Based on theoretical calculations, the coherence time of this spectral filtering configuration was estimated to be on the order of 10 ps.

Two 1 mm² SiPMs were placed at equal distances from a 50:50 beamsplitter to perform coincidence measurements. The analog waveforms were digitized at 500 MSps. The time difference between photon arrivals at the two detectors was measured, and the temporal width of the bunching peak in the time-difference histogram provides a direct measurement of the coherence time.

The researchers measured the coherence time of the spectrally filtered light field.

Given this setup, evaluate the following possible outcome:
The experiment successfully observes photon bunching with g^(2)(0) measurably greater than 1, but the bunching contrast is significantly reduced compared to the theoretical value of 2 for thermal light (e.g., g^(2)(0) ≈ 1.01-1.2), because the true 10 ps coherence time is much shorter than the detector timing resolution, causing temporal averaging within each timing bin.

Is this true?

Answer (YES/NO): NO